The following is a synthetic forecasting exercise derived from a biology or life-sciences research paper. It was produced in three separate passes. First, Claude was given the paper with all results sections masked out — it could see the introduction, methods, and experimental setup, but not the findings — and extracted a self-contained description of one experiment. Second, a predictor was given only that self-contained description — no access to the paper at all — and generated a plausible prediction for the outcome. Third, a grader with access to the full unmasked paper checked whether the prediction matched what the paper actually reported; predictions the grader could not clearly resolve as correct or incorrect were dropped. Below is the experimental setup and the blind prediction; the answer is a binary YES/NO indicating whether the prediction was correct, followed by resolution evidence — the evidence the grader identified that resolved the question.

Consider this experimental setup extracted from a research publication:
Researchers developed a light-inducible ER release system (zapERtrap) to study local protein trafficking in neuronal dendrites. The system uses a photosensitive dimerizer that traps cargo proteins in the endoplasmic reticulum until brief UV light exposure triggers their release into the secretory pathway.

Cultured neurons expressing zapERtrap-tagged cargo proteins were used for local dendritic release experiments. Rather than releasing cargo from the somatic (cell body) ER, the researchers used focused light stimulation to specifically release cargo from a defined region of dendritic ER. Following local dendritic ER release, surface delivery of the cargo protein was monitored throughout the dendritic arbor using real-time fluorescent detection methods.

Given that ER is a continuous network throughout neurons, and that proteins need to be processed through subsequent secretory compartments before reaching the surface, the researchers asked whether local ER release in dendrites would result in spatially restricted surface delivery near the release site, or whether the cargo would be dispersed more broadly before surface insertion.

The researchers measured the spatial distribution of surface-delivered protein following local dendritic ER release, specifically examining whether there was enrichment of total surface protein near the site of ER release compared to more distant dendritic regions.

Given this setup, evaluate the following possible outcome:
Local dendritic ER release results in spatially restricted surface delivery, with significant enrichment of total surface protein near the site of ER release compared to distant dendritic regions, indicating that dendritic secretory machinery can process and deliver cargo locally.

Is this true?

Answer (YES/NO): NO